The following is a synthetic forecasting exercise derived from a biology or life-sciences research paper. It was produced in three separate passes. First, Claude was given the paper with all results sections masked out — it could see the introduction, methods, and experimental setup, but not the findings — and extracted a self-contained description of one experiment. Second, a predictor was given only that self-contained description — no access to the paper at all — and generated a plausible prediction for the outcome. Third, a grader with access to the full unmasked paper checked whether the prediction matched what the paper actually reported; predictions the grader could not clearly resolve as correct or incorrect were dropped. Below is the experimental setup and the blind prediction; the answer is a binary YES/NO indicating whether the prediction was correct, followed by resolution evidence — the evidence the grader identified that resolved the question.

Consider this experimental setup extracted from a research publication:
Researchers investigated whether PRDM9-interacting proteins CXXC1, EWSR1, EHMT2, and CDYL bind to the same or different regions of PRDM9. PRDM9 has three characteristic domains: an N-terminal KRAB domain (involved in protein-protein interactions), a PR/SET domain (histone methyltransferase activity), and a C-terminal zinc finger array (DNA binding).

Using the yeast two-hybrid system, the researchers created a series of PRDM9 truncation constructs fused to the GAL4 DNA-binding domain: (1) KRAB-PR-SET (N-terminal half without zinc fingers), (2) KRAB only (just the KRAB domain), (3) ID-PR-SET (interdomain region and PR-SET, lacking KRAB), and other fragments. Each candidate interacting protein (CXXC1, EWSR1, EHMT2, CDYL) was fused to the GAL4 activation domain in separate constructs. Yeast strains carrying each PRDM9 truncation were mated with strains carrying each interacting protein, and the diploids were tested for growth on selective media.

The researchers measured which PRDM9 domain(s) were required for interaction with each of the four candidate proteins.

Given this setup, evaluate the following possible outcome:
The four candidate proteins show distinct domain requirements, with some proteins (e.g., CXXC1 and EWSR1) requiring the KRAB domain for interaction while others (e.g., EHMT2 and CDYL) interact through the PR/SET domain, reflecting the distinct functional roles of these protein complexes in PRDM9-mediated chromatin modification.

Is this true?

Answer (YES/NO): NO